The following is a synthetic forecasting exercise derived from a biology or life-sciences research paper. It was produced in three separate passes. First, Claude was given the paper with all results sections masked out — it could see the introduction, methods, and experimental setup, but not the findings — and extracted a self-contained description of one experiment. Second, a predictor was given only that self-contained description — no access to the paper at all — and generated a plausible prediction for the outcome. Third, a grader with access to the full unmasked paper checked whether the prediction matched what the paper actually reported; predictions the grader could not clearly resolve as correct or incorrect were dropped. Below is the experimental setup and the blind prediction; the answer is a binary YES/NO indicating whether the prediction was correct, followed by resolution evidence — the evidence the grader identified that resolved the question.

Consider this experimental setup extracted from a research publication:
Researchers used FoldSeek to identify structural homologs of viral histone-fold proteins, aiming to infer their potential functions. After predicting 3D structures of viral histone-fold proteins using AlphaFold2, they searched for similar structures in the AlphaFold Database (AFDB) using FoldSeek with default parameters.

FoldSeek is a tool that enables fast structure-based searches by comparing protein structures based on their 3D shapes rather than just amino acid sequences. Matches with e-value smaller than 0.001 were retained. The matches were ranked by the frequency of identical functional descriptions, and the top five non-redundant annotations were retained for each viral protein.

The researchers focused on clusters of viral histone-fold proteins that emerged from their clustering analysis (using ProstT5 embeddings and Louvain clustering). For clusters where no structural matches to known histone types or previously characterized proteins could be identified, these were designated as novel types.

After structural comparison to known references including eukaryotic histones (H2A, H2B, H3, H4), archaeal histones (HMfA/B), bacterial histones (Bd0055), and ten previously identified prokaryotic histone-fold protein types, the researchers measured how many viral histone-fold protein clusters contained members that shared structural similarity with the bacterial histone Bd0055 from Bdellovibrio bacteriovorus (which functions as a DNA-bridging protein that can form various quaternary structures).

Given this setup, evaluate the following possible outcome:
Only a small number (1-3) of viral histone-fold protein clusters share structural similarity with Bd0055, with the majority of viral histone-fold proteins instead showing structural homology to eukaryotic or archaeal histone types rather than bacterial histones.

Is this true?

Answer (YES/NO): NO